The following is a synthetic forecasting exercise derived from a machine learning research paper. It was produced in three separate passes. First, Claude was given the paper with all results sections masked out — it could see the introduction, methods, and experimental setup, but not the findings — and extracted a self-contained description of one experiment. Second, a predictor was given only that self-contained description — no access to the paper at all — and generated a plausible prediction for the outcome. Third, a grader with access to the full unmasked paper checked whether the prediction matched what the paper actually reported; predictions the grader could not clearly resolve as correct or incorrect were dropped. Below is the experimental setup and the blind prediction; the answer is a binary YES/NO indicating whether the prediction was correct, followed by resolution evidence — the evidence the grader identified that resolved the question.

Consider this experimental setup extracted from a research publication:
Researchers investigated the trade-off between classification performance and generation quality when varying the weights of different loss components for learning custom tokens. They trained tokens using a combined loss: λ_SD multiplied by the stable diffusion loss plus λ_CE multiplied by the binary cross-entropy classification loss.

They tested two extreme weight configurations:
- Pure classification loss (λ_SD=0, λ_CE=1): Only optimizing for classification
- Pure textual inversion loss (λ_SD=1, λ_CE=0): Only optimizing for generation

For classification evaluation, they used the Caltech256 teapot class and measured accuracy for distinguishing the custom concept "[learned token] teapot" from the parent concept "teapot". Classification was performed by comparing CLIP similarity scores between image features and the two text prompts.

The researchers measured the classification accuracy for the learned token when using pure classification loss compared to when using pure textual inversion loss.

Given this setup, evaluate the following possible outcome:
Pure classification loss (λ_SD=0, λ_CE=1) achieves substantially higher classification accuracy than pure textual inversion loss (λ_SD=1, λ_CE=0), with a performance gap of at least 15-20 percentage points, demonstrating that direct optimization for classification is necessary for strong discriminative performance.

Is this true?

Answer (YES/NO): YES